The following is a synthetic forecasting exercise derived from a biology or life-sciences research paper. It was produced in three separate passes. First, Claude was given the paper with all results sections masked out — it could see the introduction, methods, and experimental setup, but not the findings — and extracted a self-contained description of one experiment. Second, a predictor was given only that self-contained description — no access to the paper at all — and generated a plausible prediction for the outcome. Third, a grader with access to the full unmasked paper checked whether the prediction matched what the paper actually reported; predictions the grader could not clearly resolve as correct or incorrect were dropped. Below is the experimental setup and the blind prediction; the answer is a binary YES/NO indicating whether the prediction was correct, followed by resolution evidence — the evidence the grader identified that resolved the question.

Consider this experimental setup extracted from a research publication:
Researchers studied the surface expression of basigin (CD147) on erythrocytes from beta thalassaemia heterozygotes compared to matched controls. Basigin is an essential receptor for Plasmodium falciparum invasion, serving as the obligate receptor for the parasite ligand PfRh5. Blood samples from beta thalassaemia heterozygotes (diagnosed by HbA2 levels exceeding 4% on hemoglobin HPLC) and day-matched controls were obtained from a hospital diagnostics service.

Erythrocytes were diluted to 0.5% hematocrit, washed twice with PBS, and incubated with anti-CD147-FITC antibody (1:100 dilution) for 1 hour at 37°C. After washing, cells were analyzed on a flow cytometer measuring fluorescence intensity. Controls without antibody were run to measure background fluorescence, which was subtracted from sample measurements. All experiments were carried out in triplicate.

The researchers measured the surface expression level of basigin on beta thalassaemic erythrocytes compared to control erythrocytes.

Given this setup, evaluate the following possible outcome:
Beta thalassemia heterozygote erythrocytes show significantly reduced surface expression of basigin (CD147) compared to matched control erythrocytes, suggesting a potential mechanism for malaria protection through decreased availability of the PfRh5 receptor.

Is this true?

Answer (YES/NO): NO